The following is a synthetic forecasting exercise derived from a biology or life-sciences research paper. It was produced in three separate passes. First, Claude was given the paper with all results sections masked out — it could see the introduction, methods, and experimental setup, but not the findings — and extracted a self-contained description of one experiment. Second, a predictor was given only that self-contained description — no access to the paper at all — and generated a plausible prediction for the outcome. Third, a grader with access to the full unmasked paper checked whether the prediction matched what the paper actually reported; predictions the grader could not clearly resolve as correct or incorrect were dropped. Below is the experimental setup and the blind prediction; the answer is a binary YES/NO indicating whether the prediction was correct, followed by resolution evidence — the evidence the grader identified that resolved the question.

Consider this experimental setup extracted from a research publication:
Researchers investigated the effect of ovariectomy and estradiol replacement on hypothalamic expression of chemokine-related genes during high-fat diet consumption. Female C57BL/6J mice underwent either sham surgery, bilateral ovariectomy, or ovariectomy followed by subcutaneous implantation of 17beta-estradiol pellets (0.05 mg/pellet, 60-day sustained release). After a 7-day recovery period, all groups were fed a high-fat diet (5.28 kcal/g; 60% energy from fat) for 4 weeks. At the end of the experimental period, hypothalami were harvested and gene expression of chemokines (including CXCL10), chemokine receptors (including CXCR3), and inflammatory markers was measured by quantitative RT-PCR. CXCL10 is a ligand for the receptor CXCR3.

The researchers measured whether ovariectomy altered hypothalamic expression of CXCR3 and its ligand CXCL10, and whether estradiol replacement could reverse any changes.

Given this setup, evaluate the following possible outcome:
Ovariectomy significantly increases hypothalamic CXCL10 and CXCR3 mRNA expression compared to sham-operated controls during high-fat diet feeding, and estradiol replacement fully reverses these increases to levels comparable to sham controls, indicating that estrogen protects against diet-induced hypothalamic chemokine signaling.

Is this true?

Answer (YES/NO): NO